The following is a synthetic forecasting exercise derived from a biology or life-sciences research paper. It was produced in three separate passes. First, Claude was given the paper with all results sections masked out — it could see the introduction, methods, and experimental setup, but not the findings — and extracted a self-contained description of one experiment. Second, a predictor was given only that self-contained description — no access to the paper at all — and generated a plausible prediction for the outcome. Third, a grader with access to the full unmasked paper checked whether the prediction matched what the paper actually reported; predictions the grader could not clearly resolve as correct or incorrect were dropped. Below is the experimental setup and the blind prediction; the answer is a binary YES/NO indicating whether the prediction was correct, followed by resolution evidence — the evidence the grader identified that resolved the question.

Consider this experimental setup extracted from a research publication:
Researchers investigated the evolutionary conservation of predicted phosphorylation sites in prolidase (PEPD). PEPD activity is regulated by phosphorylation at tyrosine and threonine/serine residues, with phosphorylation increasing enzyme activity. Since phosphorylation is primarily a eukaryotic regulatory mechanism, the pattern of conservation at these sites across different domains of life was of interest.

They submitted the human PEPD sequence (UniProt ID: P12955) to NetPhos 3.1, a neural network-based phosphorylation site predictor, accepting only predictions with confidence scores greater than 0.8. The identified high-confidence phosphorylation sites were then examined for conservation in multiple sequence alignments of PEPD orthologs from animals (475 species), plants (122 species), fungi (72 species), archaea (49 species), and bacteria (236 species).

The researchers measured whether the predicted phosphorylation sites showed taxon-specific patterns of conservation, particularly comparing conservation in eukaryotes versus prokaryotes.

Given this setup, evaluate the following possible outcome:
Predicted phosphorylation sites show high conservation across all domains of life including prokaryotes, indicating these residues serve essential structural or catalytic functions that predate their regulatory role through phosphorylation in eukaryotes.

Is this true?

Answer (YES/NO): NO